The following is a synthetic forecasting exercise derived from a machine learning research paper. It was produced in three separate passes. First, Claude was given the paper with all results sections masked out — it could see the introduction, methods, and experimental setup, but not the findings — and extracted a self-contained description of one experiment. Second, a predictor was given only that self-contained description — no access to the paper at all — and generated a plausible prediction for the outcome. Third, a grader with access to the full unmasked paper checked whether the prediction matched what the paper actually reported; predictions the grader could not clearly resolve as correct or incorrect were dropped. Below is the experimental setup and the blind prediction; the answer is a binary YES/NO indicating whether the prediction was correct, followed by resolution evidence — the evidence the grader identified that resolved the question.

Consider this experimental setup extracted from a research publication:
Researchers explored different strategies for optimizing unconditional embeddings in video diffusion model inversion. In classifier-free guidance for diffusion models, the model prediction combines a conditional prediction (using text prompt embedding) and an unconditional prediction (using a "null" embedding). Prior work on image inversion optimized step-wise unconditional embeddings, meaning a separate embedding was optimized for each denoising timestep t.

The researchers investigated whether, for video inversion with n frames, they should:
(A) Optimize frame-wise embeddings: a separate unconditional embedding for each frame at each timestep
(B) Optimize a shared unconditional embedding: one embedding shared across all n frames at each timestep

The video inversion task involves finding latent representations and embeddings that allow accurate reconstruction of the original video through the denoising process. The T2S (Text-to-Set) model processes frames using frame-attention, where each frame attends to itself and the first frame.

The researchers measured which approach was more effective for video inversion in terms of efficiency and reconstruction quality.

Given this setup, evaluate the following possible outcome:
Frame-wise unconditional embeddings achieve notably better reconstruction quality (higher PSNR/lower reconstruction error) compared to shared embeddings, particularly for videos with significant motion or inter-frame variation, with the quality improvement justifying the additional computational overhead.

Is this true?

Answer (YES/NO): NO